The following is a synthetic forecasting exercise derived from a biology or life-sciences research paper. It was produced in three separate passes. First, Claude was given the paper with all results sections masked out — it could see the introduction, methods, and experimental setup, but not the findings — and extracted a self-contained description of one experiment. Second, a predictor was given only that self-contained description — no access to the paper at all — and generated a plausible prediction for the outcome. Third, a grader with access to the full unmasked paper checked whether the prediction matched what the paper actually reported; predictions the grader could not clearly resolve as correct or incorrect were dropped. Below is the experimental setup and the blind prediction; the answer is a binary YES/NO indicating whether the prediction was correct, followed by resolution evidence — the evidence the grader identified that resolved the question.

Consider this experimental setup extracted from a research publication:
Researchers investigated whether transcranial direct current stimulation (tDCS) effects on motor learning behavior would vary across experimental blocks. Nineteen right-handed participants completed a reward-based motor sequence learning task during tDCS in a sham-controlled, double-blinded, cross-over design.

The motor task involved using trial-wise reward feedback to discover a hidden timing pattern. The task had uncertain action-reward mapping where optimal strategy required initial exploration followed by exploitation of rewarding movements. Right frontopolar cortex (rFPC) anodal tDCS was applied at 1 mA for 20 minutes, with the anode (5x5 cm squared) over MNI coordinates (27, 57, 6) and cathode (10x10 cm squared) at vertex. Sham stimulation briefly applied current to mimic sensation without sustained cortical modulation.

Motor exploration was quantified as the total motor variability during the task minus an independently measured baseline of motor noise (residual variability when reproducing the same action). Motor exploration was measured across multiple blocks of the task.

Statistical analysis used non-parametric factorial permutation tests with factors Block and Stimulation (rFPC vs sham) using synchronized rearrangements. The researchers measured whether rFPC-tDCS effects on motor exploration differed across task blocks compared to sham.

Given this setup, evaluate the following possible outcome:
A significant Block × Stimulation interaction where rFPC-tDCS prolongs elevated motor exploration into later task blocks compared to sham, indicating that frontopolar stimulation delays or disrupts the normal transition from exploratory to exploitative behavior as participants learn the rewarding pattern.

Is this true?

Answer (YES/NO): NO